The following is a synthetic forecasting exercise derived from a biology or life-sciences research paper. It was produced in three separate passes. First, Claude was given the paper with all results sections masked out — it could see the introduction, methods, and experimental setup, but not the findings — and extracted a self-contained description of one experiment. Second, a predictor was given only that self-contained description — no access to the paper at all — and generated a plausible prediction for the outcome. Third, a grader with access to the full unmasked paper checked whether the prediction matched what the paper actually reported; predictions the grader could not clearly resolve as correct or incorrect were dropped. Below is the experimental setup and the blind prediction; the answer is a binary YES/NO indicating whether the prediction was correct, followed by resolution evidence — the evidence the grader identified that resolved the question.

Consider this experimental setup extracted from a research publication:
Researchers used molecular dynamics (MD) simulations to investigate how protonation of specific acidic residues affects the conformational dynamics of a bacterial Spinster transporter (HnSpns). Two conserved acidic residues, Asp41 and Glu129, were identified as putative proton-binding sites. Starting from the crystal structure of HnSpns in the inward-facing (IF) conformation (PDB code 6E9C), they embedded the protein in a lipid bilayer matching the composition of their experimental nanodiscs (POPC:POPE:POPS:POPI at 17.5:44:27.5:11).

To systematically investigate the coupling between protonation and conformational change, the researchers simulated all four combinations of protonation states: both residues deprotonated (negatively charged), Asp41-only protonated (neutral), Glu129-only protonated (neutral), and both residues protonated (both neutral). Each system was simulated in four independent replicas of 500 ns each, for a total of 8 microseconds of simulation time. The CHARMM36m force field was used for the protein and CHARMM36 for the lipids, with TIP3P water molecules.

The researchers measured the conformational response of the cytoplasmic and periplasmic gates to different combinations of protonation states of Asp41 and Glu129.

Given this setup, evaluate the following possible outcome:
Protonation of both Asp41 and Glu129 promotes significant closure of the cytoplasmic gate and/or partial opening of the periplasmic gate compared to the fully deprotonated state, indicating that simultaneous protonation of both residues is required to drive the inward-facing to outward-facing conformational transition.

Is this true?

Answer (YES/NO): NO